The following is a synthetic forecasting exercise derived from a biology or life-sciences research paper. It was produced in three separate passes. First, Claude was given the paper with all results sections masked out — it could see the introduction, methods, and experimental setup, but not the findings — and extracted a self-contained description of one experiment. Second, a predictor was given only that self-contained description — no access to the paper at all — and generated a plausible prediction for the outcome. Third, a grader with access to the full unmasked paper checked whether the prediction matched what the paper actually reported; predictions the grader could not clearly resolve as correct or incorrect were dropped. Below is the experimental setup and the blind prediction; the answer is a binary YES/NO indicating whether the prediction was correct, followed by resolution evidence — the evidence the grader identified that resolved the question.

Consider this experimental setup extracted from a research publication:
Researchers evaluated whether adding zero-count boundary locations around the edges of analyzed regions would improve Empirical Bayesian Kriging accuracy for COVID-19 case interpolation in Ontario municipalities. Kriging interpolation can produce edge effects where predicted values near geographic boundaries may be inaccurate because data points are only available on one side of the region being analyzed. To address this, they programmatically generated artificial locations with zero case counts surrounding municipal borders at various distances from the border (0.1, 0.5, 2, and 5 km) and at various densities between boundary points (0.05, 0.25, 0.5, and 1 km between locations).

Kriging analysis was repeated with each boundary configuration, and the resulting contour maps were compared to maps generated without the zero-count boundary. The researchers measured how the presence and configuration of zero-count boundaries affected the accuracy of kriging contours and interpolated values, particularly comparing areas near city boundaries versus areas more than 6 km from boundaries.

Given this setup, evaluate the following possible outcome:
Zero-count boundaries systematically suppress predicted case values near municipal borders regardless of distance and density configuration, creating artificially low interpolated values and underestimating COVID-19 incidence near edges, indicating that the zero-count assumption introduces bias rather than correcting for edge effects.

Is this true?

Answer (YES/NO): NO